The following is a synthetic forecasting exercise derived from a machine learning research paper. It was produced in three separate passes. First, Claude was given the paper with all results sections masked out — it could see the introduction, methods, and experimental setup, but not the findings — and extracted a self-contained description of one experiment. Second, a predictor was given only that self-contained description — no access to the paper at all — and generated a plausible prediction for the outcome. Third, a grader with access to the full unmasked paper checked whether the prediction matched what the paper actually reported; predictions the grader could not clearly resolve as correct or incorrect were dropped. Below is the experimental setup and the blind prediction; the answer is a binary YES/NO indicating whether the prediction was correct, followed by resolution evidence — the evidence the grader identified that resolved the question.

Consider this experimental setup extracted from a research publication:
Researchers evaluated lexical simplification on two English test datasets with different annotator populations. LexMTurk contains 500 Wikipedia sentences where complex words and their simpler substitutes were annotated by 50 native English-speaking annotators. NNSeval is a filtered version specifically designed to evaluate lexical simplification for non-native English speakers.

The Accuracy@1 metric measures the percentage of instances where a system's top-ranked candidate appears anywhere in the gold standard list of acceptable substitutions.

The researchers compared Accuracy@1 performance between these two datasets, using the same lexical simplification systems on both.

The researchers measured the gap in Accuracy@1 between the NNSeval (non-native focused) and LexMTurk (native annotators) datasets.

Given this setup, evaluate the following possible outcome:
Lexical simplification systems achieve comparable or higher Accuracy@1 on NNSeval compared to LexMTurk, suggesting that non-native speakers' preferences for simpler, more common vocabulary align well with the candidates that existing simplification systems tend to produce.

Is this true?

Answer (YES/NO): NO